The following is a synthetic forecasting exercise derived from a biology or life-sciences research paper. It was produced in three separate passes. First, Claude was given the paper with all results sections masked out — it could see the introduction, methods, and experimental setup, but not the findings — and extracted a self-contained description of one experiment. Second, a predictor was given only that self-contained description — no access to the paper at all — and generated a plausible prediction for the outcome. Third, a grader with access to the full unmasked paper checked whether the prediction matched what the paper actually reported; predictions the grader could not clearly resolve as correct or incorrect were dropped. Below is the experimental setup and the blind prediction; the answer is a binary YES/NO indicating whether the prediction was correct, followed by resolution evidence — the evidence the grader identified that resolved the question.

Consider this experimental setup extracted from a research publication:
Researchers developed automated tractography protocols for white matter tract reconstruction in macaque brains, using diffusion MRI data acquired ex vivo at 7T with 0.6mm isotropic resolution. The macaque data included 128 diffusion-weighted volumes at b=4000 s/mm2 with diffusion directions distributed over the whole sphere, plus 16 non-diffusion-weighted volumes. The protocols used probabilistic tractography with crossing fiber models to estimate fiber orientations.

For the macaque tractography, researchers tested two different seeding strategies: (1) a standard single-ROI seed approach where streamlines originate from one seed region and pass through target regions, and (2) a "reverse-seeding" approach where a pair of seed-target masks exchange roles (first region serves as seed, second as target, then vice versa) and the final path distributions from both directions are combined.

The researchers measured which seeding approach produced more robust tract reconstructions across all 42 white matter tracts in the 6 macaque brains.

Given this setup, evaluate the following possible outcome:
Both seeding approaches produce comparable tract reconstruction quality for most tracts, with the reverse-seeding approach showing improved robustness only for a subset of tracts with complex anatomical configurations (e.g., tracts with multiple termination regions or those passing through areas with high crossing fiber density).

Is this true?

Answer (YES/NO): NO